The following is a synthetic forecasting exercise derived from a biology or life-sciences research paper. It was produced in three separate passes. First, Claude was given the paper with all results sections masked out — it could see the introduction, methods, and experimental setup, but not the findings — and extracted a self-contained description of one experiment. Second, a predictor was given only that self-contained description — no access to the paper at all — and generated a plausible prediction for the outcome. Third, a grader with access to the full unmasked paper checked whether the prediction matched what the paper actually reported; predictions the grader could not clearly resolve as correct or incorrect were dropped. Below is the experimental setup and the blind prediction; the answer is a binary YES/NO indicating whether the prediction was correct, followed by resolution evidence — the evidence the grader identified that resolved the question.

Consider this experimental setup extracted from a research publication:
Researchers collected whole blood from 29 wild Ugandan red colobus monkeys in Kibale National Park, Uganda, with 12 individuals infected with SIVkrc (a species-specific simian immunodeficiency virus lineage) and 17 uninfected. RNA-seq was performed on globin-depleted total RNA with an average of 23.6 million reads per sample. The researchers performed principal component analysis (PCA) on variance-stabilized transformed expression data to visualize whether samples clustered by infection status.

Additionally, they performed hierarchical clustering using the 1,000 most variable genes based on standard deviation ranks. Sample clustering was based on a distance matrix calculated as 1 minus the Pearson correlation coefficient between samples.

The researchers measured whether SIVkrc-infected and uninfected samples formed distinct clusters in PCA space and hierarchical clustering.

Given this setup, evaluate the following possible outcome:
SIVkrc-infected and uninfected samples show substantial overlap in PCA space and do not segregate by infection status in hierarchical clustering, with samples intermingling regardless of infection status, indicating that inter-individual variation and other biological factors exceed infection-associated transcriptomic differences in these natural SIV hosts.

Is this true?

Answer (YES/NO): YES